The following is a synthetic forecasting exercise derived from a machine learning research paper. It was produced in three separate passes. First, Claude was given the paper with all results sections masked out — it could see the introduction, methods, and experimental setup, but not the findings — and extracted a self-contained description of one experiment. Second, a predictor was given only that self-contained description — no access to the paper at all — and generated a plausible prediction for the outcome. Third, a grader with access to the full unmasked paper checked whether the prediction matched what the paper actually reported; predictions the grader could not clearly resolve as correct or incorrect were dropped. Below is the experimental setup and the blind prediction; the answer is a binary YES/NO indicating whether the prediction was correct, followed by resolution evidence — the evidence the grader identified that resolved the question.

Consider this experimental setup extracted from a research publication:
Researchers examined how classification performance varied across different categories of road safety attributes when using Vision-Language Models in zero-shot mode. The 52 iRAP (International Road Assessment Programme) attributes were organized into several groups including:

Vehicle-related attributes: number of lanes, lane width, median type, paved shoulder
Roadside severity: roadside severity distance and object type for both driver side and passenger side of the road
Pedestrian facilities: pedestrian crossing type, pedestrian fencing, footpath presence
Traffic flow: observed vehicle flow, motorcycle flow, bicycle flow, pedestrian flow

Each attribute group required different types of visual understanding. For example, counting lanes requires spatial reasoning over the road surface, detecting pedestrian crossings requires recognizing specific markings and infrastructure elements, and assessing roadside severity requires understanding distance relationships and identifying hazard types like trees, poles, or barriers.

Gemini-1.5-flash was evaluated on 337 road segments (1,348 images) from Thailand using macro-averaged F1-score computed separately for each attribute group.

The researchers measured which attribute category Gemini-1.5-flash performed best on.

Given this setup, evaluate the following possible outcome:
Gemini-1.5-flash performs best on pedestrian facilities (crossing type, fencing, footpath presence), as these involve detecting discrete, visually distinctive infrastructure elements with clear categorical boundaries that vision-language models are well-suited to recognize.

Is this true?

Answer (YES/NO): NO